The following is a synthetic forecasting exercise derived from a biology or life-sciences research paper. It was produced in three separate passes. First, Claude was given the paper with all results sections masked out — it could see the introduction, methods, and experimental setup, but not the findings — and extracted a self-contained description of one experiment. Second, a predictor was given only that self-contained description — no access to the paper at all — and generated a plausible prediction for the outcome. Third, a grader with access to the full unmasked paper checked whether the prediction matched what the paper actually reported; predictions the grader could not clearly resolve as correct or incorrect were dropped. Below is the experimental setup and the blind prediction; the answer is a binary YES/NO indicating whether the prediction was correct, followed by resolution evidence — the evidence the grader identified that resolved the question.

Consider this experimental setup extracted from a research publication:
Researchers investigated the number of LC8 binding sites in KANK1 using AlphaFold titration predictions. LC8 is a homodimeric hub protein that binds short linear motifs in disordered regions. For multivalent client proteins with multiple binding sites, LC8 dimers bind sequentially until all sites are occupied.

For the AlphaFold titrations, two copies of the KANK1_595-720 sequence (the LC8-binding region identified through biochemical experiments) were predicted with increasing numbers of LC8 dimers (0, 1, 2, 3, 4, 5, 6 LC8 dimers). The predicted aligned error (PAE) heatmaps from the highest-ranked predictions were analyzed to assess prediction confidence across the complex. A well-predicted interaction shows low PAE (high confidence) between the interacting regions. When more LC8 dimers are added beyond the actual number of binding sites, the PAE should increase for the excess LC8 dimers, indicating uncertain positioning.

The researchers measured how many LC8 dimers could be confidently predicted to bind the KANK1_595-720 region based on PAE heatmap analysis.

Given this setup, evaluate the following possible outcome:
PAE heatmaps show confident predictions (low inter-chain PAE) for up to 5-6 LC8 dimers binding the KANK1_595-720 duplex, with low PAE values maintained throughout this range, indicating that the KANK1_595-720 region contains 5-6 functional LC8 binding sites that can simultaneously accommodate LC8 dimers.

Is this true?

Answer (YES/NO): NO